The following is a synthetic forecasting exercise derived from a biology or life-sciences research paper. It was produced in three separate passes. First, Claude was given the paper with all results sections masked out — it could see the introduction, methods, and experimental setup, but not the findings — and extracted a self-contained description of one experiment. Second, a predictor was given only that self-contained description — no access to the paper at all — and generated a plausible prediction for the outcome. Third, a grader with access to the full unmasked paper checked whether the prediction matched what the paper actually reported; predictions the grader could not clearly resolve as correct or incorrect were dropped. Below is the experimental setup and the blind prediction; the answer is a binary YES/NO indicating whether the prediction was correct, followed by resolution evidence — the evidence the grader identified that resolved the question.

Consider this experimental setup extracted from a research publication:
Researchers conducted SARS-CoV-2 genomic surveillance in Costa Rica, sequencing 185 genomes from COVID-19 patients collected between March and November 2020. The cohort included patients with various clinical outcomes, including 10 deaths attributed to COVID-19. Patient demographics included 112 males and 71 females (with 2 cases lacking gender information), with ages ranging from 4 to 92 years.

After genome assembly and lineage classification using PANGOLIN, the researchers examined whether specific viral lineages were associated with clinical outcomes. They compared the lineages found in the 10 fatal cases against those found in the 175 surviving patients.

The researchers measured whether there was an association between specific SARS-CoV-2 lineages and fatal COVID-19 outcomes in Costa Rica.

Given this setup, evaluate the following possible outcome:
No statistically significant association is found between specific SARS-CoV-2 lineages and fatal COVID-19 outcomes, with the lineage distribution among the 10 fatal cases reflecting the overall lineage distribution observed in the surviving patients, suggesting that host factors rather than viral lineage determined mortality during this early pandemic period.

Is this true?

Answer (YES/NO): YES